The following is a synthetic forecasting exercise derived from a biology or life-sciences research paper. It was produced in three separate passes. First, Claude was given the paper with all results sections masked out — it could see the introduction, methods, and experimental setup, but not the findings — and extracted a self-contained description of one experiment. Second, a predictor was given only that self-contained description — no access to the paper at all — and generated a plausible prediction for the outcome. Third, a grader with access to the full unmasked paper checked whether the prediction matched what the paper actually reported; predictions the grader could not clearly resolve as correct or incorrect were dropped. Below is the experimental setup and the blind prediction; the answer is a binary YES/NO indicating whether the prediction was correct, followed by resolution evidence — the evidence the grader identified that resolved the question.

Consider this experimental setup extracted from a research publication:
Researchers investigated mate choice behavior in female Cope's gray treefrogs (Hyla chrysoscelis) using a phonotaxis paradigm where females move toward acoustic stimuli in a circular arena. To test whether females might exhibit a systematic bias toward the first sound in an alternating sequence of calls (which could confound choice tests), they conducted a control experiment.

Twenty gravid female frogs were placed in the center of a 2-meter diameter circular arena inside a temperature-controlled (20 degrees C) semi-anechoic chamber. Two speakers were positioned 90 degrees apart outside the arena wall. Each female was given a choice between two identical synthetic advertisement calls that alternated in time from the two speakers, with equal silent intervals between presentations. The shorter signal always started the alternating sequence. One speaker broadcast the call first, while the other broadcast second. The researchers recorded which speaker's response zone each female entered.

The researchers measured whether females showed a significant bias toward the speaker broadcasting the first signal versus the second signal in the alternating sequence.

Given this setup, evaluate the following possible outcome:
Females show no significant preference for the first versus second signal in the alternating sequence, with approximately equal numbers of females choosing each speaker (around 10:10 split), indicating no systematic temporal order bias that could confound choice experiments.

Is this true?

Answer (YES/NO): YES